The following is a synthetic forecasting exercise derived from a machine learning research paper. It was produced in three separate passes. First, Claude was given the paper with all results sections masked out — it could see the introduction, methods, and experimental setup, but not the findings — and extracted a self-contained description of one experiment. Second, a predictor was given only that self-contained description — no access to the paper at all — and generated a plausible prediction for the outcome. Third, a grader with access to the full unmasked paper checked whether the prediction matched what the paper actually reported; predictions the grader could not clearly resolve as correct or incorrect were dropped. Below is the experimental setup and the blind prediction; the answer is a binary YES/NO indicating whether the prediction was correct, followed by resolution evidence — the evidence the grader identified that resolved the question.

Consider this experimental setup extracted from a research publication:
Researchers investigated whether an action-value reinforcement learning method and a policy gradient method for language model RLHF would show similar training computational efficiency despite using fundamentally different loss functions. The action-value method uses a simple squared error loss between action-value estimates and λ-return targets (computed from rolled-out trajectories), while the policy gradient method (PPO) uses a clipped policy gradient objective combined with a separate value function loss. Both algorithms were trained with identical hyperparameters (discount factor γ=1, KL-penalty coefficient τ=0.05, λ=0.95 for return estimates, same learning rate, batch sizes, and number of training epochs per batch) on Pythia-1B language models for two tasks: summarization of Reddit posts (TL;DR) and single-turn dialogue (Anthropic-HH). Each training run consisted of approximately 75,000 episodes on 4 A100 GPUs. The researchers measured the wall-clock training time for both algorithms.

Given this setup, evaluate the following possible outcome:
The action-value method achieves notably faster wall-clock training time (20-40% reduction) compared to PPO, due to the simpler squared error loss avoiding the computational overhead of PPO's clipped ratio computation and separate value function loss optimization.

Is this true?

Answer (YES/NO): NO